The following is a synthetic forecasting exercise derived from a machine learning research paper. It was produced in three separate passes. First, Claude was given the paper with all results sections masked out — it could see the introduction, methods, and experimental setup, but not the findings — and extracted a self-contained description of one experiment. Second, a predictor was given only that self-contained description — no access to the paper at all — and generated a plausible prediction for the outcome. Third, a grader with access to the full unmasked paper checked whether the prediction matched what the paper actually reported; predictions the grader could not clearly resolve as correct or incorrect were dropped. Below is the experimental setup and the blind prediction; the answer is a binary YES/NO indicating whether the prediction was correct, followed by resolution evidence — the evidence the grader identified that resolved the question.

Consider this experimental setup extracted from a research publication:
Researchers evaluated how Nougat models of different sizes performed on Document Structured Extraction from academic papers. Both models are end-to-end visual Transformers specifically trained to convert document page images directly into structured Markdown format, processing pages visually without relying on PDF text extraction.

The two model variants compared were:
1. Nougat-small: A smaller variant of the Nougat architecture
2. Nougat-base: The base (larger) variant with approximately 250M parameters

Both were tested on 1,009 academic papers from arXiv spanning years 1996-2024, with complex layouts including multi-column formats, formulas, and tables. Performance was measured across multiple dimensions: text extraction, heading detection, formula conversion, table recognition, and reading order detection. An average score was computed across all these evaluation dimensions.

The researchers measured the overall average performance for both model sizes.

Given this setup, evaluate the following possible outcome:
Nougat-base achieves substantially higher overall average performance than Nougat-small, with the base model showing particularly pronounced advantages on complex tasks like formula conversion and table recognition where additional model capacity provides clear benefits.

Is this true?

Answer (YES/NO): NO